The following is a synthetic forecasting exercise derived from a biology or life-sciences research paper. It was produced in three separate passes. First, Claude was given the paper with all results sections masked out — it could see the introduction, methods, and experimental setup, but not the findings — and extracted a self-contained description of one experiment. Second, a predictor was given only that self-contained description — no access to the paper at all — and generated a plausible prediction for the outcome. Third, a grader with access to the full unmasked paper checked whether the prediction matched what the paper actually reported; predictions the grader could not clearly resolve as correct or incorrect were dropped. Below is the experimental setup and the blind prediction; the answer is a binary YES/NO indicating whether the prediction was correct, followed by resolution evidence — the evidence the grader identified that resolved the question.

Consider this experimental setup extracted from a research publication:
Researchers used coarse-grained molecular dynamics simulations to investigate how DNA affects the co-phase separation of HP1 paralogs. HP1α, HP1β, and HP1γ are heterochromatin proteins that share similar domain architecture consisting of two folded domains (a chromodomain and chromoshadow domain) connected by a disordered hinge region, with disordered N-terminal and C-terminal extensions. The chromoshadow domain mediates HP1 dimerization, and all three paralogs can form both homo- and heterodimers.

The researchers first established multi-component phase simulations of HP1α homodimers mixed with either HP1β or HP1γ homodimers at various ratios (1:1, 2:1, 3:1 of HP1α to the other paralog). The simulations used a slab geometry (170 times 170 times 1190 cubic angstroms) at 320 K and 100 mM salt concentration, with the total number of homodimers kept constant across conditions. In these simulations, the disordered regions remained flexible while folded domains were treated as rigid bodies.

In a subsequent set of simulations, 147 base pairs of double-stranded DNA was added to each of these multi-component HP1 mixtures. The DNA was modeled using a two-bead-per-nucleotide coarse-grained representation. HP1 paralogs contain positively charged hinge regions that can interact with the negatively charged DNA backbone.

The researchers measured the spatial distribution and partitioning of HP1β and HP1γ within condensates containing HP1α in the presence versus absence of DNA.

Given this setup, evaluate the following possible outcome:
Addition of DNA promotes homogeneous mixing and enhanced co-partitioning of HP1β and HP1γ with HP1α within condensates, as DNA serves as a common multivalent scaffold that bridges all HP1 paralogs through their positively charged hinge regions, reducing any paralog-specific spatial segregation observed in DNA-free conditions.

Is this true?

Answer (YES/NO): NO